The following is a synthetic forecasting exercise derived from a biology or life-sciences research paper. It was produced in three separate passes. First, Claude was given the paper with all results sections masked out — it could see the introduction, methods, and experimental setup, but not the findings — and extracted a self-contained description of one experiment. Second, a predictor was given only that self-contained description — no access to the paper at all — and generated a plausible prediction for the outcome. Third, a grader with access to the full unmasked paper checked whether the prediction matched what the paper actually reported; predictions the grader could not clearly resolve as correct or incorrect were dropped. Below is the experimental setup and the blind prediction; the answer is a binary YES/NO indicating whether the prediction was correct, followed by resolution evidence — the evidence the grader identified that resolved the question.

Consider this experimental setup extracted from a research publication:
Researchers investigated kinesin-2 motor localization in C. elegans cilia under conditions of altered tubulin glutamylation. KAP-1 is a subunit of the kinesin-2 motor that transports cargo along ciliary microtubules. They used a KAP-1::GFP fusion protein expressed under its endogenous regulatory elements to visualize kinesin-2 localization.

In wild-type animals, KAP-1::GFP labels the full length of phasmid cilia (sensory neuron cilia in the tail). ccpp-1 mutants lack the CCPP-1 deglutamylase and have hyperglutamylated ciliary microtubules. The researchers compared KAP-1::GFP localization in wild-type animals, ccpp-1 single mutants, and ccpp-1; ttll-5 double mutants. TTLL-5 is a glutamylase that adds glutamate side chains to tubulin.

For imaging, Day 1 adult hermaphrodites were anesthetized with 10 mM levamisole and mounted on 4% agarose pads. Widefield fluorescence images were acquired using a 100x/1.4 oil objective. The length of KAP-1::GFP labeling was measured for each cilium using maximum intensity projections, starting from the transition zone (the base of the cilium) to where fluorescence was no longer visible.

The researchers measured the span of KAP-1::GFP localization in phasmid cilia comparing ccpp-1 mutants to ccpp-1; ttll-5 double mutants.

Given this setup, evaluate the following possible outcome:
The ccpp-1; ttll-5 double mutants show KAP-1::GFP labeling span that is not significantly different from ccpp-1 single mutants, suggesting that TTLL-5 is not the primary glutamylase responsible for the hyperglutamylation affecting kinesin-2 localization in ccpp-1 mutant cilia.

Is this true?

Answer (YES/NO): NO